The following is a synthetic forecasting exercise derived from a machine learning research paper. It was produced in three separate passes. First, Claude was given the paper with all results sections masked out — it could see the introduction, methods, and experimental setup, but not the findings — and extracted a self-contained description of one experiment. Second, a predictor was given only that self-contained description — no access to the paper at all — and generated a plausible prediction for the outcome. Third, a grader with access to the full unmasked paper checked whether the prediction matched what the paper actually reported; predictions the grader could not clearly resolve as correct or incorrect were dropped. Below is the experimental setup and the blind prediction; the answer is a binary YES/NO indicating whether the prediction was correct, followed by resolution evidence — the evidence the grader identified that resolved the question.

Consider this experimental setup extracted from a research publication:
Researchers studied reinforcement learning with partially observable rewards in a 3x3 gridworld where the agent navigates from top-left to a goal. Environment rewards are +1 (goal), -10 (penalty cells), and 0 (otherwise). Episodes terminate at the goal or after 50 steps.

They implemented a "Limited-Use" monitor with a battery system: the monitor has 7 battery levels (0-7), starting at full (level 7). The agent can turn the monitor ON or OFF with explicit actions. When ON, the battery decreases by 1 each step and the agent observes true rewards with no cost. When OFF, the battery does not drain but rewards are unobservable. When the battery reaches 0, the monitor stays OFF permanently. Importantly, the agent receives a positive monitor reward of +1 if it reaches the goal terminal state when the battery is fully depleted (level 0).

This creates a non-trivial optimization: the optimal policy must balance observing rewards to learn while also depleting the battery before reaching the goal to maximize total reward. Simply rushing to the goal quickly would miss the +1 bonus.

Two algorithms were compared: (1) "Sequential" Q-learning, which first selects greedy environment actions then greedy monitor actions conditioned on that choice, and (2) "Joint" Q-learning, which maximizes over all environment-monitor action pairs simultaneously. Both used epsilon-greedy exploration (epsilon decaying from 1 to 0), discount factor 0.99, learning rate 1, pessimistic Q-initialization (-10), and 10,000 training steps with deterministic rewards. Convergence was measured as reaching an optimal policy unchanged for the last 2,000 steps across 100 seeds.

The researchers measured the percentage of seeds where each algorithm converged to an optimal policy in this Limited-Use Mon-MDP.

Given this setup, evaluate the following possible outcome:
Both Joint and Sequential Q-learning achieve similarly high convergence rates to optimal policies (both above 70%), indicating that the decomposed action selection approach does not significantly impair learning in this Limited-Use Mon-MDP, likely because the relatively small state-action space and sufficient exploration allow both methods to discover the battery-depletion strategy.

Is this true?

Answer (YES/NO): NO